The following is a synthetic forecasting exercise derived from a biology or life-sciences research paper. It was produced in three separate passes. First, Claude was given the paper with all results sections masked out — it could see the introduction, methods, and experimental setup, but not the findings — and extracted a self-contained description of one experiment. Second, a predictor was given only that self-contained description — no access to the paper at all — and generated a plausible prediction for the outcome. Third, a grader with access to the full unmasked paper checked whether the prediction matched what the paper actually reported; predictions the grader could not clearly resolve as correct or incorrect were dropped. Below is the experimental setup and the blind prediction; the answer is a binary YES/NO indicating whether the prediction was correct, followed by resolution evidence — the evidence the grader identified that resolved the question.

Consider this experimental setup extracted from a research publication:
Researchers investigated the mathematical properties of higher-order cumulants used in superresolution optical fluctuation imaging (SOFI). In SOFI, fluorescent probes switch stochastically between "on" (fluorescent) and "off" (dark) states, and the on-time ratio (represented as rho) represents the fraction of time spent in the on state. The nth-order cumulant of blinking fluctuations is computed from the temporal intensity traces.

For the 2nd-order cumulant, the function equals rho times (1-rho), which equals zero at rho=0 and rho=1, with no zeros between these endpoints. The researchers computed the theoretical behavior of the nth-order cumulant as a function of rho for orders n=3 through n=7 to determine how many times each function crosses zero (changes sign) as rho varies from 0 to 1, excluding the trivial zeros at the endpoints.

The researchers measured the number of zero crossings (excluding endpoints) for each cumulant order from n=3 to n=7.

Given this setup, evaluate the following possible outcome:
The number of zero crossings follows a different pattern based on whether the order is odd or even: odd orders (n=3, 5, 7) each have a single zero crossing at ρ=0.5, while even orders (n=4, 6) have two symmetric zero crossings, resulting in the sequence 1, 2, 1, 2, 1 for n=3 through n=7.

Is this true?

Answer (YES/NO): NO